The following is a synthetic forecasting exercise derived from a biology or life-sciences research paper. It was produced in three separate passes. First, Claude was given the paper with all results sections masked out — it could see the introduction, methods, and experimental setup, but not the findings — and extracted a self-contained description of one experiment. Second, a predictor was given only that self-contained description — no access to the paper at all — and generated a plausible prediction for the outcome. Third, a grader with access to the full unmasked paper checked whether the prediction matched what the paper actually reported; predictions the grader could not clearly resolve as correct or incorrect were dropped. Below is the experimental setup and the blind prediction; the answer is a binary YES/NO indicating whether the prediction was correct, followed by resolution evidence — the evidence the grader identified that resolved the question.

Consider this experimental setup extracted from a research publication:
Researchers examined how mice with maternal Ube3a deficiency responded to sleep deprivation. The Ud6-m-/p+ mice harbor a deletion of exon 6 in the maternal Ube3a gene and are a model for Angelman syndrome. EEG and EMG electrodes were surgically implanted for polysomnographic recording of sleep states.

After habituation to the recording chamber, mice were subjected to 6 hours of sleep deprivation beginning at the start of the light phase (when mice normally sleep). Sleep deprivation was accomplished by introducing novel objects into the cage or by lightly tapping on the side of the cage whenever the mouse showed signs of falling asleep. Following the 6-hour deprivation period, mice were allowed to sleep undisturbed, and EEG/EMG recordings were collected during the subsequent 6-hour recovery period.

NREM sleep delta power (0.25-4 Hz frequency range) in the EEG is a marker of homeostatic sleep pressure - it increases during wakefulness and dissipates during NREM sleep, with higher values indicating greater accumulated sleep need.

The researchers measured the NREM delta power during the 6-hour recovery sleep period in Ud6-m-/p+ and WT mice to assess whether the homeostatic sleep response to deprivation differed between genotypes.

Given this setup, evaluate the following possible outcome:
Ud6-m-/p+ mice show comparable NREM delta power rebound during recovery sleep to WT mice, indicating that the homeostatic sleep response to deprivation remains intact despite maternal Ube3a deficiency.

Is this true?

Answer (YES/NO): NO